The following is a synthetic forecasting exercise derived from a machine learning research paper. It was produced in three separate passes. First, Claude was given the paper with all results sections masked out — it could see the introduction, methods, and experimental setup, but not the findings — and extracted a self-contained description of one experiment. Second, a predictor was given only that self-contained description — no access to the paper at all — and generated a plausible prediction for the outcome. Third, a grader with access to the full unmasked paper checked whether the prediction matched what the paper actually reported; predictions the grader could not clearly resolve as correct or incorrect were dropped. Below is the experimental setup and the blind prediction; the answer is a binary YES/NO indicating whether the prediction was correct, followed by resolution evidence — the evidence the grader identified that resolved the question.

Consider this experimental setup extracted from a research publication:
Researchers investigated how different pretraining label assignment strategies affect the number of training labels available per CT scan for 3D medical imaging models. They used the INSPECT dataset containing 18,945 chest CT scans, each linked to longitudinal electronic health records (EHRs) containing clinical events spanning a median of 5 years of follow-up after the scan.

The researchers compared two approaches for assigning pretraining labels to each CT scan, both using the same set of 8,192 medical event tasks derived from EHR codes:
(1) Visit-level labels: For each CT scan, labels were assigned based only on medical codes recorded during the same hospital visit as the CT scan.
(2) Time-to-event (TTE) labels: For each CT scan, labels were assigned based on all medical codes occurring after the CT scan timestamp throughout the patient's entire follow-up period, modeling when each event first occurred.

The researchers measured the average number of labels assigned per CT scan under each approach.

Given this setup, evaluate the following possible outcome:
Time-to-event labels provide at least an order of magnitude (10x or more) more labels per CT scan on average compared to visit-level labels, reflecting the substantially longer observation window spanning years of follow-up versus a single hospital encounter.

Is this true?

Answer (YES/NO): NO